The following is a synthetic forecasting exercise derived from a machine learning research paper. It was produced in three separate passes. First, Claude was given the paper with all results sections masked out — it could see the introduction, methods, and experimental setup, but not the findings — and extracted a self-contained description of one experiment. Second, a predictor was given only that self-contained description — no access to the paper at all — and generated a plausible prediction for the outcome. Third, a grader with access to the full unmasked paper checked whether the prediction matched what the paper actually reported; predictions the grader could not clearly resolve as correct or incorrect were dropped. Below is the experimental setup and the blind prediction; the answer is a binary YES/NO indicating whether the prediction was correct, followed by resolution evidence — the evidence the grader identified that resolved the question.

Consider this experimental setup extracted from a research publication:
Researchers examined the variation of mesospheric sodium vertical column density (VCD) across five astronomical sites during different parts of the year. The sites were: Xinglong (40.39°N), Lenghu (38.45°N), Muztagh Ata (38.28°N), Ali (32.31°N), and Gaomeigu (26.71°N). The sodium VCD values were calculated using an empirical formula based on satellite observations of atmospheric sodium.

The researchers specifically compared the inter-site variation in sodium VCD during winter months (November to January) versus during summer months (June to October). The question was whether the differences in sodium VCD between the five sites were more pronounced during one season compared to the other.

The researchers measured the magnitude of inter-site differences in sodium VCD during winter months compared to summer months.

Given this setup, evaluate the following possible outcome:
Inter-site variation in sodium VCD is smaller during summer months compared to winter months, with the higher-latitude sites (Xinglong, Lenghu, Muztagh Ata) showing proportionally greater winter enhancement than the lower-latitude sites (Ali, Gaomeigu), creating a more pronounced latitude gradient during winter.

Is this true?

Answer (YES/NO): YES